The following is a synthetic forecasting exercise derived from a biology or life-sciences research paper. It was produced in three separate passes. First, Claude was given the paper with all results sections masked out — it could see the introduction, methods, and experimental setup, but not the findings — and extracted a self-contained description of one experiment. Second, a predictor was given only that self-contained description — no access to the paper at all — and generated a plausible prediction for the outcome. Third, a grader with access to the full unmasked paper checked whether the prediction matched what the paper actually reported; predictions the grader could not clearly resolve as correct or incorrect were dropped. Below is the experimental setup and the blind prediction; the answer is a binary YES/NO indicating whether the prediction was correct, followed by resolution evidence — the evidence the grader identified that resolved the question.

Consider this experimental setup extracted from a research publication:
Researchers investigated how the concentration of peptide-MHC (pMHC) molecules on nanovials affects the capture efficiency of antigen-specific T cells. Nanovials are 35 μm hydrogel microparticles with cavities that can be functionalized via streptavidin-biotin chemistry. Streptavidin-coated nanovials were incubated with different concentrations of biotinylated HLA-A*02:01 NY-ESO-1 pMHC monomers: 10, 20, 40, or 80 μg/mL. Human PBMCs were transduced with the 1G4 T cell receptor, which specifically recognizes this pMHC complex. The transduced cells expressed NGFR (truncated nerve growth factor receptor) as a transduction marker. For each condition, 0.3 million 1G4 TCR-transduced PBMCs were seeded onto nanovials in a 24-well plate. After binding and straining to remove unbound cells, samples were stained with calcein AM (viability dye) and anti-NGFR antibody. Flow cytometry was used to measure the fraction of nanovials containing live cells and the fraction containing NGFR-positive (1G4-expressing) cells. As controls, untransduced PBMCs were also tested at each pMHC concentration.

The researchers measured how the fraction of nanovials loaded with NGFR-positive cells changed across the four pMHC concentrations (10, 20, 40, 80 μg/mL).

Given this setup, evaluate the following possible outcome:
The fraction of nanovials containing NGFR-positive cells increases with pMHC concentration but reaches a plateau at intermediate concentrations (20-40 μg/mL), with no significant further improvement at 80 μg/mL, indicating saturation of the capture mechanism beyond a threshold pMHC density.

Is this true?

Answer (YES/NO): NO